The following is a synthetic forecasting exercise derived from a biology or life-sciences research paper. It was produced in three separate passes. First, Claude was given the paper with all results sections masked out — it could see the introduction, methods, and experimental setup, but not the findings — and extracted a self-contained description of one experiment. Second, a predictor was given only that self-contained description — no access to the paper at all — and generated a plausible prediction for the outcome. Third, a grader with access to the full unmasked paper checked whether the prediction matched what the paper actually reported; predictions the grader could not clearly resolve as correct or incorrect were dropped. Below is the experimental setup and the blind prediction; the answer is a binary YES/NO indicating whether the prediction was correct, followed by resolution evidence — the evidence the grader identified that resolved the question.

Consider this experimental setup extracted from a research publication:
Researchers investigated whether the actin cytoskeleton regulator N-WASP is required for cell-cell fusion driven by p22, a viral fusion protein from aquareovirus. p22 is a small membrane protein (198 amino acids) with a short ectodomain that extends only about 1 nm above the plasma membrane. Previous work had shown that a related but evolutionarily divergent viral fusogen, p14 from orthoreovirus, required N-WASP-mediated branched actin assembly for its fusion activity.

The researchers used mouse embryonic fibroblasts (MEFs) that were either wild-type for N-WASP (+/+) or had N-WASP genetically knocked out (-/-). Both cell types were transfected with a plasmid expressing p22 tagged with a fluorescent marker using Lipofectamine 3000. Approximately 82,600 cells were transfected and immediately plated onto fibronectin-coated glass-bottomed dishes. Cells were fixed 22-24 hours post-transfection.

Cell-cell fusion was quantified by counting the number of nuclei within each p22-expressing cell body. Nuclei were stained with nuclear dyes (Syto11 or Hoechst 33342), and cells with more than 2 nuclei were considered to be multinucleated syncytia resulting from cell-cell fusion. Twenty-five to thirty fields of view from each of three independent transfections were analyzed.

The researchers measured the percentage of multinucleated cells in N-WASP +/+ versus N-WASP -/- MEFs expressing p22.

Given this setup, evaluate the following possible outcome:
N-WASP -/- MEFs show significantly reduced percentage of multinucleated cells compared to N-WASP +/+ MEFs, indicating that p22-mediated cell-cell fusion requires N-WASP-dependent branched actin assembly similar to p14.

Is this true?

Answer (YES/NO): YES